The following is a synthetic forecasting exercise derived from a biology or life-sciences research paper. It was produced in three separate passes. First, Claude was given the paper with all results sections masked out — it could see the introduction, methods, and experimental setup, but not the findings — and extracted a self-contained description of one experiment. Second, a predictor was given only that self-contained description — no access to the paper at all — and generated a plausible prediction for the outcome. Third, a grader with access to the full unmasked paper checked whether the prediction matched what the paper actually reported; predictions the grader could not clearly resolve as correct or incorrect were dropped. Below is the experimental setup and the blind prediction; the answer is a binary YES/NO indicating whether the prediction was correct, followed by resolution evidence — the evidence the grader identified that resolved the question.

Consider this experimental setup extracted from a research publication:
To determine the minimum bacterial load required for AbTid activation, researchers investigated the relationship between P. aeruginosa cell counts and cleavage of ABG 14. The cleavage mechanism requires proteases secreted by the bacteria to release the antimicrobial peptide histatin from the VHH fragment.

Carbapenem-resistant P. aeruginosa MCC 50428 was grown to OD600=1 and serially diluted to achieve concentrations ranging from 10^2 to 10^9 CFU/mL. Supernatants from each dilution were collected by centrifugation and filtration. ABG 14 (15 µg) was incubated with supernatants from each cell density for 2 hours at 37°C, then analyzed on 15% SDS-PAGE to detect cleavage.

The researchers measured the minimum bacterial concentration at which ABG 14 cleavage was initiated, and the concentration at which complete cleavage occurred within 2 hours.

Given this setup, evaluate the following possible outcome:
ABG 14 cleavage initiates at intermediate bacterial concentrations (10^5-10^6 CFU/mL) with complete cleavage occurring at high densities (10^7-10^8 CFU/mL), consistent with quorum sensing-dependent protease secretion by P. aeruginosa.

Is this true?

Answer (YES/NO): NO